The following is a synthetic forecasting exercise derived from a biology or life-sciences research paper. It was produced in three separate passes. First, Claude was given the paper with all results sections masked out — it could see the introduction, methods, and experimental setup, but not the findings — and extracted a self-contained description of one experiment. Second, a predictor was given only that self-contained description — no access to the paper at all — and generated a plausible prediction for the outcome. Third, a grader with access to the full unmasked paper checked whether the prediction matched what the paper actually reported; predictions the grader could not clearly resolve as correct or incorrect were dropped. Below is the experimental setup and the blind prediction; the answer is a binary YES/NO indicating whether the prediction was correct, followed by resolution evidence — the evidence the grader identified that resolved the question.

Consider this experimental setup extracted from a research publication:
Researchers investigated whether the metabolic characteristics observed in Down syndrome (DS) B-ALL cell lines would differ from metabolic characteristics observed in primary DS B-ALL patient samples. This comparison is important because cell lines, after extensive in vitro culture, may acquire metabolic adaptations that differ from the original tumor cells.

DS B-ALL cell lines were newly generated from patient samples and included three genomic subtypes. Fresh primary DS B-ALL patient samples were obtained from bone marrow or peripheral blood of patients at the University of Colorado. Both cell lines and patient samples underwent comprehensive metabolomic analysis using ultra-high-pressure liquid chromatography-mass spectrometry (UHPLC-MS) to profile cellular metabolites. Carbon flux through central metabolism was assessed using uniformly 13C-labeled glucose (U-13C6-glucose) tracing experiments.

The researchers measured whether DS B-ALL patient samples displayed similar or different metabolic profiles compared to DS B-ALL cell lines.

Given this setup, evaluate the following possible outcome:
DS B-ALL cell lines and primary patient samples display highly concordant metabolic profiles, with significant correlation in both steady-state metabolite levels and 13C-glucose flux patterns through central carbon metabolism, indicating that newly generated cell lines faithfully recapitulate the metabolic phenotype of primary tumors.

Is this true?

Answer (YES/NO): NO